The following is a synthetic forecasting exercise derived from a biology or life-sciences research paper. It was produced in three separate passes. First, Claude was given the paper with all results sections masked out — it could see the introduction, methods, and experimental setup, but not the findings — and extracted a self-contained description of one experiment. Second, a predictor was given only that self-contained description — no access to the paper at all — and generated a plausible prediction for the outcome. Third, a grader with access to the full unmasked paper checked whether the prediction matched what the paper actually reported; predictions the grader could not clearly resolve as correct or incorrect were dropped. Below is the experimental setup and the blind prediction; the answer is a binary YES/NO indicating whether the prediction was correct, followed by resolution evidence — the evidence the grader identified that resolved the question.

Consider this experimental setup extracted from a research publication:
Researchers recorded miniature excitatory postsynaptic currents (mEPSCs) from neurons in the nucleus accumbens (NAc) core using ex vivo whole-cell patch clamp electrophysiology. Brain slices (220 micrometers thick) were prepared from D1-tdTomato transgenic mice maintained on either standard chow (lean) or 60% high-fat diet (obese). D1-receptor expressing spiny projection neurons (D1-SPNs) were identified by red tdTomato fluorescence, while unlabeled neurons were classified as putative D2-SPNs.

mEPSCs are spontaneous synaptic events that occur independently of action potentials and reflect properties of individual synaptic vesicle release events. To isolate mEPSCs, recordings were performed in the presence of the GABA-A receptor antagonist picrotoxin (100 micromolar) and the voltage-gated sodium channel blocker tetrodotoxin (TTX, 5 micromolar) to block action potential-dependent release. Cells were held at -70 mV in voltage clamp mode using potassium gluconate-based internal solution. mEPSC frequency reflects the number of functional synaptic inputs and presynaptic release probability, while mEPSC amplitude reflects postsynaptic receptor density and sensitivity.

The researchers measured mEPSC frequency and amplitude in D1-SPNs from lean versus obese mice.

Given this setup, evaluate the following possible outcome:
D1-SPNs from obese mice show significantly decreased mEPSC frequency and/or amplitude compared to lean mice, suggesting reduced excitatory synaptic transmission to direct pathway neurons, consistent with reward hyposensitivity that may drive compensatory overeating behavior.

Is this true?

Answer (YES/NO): NO